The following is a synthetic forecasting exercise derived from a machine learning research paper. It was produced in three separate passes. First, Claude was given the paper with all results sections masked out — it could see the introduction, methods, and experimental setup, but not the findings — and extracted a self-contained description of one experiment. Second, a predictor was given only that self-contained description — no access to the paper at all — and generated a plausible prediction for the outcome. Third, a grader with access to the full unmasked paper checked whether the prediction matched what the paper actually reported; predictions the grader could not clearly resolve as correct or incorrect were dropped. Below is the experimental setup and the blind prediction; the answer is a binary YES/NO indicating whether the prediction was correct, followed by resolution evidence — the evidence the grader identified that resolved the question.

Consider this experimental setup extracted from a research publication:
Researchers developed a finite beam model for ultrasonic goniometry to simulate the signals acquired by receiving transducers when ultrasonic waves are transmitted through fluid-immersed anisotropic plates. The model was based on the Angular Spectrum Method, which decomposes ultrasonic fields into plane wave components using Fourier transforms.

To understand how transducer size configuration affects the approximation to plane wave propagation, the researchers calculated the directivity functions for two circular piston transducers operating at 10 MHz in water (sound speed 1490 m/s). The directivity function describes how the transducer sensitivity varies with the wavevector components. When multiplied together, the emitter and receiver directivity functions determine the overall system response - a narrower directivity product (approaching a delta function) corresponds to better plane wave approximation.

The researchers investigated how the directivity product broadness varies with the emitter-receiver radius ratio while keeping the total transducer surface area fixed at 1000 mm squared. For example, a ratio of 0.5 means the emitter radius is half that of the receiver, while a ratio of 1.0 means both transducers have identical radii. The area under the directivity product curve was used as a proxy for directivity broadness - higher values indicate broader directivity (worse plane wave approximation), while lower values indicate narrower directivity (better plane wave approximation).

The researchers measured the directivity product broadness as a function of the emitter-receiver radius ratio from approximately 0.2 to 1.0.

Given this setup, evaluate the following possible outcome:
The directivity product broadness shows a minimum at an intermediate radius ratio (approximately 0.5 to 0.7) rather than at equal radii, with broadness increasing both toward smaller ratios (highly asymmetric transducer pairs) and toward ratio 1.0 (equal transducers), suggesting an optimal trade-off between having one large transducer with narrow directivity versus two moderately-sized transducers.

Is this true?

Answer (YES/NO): NO